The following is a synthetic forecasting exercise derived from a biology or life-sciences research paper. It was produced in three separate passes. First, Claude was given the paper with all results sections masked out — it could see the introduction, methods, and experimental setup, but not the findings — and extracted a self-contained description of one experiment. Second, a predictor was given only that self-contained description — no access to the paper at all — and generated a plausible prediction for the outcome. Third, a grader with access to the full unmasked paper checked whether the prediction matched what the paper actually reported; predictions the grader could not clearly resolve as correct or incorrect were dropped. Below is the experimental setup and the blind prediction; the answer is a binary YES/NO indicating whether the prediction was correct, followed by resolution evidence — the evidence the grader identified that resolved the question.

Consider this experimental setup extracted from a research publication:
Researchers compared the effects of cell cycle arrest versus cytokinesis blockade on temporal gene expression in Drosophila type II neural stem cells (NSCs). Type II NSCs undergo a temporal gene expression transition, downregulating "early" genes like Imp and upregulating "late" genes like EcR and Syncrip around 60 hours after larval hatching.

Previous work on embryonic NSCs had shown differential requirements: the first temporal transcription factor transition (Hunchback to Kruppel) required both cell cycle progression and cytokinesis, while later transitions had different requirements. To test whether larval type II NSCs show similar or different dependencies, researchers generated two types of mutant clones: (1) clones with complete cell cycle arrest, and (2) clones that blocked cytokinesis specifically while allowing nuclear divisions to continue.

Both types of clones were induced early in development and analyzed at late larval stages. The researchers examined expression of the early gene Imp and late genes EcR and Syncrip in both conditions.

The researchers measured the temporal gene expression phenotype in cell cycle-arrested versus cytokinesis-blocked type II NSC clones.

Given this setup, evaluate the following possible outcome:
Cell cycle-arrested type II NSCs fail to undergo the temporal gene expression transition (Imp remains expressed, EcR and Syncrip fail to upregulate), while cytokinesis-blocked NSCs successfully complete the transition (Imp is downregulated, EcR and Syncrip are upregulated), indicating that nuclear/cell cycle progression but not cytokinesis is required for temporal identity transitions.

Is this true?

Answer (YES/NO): NO